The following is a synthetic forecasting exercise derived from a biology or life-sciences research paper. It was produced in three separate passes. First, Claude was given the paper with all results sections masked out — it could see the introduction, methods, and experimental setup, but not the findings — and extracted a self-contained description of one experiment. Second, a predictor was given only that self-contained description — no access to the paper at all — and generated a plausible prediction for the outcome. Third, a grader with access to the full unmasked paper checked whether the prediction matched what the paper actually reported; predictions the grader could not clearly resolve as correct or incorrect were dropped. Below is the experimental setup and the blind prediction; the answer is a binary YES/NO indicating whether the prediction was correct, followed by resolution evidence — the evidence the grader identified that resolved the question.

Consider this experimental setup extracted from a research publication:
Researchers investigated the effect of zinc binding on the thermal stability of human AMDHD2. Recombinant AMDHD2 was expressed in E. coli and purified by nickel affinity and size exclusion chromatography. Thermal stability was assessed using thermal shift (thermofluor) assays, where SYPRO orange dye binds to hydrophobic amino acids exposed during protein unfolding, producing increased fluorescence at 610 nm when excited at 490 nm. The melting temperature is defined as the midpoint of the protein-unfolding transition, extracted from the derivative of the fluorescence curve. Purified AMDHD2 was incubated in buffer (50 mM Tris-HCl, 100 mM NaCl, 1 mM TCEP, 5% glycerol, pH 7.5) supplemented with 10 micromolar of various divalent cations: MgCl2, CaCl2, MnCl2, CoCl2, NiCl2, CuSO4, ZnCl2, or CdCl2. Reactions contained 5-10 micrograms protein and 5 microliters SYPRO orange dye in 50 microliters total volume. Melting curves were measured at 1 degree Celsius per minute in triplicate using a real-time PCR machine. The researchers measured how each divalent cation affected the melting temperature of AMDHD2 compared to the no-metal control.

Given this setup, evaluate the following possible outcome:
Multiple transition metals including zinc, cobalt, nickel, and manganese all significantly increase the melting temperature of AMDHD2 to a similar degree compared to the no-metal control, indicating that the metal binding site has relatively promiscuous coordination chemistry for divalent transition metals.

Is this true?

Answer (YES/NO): NO